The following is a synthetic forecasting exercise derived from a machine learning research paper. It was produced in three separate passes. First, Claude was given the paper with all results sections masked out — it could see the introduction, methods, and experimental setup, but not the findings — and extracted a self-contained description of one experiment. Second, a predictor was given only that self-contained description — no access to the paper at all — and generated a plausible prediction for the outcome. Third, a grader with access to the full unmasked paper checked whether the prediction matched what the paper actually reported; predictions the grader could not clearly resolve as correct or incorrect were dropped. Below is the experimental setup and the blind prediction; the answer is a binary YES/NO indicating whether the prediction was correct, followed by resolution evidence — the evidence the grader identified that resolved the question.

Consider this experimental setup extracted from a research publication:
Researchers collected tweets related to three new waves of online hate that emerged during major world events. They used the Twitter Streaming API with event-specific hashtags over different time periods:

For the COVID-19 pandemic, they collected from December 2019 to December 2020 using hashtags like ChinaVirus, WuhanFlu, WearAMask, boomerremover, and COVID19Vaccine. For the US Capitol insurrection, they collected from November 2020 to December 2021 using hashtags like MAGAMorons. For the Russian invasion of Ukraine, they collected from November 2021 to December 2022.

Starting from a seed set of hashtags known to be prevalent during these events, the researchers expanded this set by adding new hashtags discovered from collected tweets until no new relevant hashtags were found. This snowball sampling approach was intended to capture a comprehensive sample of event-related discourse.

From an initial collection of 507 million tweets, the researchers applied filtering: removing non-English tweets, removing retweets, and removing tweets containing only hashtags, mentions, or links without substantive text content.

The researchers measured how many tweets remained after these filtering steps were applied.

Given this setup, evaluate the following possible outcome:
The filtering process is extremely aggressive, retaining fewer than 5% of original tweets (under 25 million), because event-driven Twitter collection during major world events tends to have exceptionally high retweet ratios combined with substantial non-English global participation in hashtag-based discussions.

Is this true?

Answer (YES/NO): NO